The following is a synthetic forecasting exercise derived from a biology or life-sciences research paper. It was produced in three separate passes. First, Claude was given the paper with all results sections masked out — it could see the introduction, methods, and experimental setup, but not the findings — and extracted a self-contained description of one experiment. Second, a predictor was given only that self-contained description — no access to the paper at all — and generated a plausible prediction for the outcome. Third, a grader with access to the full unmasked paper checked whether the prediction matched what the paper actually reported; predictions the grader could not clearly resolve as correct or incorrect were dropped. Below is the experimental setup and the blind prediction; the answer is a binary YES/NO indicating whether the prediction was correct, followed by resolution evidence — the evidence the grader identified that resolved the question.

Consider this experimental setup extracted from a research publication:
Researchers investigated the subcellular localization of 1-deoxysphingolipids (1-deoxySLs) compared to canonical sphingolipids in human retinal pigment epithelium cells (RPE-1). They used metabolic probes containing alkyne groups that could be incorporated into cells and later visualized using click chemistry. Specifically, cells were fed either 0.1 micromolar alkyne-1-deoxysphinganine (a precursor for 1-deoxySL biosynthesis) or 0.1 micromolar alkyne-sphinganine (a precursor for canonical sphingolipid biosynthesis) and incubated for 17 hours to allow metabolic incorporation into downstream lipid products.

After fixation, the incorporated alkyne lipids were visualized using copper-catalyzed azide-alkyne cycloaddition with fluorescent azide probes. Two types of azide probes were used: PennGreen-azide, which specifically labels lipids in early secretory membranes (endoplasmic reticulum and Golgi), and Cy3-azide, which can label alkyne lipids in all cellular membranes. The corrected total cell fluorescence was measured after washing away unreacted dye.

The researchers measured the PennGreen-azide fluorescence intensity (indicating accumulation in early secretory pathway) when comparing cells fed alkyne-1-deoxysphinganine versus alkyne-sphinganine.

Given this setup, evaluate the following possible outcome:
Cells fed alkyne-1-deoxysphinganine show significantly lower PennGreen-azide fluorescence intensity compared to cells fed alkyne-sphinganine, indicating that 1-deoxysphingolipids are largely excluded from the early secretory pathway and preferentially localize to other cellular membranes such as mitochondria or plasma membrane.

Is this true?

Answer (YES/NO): NO